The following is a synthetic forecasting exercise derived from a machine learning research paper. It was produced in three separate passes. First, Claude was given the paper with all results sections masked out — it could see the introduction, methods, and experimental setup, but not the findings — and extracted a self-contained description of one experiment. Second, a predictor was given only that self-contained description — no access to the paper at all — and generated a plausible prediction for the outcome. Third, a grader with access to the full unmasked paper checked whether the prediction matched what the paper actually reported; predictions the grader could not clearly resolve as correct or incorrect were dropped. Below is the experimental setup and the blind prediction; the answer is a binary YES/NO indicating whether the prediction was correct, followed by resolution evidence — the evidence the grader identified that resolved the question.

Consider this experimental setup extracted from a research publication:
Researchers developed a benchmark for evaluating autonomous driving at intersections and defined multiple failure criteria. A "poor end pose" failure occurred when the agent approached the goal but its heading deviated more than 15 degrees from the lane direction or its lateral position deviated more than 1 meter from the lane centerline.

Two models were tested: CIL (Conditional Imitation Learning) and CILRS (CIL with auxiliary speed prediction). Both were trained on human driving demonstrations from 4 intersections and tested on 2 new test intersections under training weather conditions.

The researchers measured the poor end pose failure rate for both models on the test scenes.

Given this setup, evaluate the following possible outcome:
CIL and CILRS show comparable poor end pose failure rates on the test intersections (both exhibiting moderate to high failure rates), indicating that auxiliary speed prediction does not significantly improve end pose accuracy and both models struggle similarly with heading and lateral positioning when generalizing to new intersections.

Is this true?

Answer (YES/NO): NO